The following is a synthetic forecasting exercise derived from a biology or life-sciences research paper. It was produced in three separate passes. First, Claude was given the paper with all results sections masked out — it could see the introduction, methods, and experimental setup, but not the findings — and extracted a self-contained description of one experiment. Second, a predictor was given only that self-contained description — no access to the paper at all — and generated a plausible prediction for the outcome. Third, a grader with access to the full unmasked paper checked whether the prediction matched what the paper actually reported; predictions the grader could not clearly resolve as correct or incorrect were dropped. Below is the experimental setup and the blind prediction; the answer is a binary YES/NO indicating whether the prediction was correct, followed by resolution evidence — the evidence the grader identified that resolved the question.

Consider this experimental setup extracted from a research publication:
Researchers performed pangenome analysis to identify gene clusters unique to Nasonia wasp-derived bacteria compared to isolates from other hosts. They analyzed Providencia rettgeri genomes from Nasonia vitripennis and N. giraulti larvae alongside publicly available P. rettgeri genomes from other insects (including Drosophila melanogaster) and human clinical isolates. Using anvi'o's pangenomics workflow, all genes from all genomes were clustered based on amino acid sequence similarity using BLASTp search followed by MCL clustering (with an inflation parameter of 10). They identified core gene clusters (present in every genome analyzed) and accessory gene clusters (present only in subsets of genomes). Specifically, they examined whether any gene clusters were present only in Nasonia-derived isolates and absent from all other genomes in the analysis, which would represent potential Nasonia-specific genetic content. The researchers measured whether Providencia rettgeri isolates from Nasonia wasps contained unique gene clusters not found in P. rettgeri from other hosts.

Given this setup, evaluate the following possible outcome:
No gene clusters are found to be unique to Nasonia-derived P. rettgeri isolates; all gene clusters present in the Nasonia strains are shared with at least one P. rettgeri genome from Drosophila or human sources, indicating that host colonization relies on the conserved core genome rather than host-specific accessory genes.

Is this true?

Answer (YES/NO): NO